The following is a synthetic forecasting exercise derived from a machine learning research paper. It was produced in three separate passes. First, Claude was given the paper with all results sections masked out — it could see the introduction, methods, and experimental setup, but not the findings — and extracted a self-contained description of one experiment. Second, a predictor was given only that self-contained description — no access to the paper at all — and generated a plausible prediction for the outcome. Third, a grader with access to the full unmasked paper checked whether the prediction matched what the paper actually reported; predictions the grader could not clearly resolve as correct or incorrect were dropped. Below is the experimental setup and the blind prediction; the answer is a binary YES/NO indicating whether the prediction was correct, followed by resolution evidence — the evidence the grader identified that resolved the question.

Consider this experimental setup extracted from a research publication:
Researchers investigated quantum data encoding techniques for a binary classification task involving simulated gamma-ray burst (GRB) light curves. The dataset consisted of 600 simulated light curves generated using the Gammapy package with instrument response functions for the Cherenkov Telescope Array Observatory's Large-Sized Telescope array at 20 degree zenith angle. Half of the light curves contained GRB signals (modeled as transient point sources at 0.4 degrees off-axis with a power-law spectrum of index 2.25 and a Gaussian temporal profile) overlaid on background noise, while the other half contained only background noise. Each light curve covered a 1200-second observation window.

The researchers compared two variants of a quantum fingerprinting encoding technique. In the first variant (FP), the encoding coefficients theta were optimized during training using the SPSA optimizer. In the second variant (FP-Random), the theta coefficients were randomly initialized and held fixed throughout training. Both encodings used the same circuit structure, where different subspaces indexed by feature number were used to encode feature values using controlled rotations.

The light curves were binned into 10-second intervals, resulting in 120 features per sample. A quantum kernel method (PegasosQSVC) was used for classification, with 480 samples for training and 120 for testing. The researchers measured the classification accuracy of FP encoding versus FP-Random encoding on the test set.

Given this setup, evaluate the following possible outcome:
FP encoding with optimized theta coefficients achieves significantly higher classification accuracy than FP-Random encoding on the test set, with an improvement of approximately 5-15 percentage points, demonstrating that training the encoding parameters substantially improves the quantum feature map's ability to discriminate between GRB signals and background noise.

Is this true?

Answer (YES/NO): NO